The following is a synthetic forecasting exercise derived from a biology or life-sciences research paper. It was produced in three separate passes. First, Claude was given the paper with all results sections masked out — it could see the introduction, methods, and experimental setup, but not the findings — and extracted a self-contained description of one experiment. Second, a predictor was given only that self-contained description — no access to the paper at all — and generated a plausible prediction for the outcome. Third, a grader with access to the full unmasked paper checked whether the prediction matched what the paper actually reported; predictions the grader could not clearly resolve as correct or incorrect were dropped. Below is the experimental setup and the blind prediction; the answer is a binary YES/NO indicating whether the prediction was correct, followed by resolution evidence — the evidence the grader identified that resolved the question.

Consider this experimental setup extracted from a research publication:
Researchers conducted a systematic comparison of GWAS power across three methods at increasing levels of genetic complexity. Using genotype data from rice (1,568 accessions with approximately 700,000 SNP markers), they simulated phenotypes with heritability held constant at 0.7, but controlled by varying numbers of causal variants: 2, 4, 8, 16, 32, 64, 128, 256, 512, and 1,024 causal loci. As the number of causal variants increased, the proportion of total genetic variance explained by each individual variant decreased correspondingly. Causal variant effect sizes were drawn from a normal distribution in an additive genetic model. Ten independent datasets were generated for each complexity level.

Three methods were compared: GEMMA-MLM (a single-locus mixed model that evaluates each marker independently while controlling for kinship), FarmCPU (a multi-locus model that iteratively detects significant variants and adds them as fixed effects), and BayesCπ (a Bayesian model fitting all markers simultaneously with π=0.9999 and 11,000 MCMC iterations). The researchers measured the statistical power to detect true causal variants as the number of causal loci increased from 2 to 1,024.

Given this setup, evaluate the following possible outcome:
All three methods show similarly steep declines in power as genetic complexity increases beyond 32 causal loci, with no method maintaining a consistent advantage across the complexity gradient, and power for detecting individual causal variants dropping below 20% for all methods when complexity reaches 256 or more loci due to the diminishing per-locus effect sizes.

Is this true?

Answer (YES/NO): NO